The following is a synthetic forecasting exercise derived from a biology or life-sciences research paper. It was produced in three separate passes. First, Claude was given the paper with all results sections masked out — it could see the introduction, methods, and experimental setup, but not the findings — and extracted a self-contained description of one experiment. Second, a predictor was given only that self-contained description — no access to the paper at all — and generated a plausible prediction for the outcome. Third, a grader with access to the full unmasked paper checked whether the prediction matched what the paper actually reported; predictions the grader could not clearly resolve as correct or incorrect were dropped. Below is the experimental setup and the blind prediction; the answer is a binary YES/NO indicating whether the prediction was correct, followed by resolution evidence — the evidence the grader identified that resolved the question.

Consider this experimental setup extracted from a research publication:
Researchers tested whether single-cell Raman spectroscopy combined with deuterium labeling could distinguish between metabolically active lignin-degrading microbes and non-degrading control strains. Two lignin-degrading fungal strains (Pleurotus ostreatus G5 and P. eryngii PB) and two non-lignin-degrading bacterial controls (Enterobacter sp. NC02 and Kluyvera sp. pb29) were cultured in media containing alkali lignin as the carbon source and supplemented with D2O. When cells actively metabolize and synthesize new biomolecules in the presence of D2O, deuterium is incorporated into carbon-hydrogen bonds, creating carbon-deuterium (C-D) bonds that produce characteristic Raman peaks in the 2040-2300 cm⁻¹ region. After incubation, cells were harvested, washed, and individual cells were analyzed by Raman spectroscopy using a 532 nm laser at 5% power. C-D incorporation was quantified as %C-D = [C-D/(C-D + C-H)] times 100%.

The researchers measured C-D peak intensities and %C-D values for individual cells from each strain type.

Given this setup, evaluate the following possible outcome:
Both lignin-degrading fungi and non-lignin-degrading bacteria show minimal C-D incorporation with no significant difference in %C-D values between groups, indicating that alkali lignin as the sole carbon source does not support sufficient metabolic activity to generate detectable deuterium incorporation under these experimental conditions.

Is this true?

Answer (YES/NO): NO